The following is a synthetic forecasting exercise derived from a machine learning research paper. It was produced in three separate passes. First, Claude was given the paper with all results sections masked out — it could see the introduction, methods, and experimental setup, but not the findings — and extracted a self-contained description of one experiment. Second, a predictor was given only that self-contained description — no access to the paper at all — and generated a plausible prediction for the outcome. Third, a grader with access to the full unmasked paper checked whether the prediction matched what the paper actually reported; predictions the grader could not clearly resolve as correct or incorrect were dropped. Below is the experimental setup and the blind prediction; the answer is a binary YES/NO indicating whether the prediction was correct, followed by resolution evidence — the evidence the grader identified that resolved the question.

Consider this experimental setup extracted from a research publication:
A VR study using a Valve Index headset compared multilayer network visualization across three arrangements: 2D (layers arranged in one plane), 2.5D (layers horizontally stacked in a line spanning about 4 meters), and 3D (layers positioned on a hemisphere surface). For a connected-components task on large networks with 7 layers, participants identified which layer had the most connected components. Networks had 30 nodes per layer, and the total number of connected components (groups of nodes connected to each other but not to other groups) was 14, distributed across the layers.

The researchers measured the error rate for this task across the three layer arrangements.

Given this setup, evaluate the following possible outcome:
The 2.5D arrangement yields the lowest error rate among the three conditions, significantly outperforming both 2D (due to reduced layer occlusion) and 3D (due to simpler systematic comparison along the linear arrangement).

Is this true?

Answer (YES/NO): NO